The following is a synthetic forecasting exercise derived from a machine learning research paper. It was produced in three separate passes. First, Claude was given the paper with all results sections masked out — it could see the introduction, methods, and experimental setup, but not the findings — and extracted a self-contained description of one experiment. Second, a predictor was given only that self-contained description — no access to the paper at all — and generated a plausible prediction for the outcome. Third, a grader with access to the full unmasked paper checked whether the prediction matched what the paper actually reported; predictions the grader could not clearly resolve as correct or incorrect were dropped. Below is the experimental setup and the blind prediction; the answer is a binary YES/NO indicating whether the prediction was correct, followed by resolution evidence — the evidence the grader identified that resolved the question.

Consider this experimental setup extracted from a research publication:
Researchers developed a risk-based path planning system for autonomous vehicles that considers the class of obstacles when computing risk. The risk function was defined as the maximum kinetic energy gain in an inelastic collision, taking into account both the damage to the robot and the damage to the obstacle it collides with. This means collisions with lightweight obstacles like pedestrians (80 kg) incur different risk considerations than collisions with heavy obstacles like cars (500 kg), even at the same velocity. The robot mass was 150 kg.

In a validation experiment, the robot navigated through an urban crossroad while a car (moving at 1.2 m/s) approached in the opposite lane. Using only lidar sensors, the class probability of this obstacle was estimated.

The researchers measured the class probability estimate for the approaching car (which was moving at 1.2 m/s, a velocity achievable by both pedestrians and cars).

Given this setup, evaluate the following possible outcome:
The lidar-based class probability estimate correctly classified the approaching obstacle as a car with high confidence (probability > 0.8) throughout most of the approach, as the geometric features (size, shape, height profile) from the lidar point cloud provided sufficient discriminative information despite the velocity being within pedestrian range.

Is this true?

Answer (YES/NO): NO